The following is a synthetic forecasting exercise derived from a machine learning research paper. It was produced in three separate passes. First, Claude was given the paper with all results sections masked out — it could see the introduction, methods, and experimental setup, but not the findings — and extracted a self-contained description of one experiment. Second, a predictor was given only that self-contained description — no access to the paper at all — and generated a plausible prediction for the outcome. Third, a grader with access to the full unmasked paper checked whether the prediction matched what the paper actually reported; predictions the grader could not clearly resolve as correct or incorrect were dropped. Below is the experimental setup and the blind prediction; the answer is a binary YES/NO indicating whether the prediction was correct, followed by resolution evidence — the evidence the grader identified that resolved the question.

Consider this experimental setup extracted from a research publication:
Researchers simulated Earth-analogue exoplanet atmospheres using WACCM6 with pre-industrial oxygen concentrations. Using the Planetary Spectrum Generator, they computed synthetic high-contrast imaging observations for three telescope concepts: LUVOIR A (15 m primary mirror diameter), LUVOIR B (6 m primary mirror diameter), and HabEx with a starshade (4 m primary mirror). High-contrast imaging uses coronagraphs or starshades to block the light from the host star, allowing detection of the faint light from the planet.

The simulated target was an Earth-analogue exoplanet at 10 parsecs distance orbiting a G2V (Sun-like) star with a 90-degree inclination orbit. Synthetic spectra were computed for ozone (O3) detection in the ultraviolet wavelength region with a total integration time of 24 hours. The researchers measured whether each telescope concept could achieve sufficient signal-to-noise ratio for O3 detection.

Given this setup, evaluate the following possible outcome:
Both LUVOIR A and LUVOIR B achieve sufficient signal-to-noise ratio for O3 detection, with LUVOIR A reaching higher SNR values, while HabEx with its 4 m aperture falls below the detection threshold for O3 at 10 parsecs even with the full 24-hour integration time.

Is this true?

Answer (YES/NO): NO